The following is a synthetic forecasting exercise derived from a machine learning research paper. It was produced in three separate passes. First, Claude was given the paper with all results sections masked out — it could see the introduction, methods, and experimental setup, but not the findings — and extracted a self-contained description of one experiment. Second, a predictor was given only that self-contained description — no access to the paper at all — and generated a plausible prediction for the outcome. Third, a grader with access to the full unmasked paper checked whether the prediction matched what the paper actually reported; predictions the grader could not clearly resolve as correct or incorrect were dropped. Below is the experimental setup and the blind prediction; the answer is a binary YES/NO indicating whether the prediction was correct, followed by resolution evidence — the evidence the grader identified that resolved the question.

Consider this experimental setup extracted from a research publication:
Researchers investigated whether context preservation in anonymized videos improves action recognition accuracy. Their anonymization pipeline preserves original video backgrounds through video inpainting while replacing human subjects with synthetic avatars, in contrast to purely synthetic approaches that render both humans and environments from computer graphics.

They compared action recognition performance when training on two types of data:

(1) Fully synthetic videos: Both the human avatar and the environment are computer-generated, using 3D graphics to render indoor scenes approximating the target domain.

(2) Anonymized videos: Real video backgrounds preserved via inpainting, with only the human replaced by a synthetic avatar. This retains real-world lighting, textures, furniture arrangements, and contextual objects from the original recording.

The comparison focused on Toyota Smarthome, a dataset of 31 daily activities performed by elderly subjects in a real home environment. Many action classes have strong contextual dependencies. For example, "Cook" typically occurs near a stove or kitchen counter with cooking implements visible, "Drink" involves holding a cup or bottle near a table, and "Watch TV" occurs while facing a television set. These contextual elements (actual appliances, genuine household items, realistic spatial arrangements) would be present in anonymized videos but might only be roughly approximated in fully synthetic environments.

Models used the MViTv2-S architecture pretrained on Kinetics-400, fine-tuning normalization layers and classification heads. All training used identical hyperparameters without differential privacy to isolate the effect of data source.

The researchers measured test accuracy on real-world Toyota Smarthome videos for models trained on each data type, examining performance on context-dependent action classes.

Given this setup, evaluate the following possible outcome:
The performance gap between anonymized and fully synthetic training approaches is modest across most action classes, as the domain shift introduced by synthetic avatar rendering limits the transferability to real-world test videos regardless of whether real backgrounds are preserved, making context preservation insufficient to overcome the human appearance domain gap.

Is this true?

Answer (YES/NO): NO